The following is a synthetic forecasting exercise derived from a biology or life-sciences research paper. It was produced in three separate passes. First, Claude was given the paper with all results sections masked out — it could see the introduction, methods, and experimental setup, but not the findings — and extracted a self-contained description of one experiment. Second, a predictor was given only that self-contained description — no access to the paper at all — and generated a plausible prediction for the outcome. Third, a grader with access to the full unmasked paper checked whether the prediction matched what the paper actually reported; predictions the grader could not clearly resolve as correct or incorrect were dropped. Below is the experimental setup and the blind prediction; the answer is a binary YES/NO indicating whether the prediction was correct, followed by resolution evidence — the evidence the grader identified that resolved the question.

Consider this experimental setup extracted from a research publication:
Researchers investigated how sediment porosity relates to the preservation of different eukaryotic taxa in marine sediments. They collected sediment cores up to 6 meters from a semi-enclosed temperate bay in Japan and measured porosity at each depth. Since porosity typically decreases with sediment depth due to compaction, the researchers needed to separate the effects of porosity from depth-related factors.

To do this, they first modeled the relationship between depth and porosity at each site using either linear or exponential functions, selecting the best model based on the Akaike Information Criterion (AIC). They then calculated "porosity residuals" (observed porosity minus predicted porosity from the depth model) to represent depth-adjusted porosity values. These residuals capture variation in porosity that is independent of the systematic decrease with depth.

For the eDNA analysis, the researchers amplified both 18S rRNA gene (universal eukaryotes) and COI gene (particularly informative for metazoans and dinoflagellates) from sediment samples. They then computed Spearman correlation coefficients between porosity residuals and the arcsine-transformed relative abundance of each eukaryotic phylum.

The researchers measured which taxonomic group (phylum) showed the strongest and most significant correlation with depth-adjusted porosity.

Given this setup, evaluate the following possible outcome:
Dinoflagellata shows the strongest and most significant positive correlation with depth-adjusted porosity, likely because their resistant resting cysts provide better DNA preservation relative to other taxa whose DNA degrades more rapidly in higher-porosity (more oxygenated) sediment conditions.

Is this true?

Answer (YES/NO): YES